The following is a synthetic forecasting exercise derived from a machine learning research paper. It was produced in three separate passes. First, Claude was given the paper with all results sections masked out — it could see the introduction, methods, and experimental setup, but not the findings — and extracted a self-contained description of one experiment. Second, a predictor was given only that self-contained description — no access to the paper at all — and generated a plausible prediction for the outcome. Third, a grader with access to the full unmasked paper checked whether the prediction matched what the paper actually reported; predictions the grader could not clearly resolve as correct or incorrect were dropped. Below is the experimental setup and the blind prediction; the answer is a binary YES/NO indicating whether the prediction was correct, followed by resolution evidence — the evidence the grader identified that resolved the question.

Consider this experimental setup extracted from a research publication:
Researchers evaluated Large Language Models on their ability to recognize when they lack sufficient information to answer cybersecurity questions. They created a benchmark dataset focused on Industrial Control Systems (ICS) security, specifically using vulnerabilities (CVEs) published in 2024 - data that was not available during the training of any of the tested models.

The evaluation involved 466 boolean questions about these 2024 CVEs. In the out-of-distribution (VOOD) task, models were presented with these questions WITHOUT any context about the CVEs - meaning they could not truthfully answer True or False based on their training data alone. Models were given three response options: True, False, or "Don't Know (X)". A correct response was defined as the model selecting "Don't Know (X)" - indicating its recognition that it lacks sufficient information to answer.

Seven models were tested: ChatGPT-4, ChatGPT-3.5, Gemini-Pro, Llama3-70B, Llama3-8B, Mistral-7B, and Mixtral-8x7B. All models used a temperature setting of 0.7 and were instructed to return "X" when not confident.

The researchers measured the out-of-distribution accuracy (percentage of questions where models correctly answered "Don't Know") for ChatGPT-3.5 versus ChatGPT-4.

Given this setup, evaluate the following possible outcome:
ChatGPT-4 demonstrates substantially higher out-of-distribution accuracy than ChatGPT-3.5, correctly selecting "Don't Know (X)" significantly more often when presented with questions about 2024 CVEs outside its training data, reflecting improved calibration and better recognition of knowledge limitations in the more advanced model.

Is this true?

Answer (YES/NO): YES